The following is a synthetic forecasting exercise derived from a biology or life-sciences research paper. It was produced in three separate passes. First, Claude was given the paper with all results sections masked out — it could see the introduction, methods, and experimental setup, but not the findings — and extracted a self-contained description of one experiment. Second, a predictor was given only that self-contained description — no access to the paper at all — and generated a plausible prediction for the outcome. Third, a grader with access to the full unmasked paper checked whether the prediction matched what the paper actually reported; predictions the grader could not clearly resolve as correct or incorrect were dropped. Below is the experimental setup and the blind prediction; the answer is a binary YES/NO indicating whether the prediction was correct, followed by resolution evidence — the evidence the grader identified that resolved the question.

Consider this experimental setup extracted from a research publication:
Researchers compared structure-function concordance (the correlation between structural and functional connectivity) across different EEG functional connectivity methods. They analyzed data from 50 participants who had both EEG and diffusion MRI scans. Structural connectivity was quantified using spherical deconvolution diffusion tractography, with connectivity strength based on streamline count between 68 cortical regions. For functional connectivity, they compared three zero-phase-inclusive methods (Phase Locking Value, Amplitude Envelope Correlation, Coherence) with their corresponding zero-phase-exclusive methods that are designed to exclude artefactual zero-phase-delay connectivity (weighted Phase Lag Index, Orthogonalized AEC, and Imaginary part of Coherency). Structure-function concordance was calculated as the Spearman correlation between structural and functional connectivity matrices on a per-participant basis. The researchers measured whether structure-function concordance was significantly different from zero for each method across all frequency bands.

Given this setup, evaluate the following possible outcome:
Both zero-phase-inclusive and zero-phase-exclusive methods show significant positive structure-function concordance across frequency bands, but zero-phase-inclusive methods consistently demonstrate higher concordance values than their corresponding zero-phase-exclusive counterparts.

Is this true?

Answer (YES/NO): NO